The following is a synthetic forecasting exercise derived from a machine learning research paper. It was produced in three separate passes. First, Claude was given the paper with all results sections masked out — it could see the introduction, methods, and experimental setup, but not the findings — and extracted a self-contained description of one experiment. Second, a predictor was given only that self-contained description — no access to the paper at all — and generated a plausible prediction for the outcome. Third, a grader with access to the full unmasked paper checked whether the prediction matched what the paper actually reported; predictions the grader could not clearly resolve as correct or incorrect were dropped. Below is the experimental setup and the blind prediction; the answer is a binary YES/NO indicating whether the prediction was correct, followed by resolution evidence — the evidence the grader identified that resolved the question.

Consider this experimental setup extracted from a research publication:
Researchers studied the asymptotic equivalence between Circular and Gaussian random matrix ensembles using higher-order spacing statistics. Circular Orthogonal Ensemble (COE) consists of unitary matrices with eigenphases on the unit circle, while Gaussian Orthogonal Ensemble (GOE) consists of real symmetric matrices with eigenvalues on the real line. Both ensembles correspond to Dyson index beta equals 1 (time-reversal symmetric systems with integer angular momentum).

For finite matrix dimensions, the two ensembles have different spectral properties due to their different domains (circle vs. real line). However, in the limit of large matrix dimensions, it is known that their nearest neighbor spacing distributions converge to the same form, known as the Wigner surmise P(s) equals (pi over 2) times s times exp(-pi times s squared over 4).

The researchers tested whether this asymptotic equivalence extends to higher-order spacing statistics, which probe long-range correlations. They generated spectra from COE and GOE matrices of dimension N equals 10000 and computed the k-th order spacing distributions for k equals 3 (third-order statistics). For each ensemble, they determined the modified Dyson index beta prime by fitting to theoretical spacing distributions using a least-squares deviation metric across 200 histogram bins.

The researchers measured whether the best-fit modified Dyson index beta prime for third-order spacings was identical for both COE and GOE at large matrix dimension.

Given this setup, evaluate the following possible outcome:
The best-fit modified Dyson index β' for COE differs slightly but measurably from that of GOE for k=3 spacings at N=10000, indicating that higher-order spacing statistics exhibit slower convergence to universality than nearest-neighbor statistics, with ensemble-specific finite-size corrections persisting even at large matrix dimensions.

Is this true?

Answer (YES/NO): NO